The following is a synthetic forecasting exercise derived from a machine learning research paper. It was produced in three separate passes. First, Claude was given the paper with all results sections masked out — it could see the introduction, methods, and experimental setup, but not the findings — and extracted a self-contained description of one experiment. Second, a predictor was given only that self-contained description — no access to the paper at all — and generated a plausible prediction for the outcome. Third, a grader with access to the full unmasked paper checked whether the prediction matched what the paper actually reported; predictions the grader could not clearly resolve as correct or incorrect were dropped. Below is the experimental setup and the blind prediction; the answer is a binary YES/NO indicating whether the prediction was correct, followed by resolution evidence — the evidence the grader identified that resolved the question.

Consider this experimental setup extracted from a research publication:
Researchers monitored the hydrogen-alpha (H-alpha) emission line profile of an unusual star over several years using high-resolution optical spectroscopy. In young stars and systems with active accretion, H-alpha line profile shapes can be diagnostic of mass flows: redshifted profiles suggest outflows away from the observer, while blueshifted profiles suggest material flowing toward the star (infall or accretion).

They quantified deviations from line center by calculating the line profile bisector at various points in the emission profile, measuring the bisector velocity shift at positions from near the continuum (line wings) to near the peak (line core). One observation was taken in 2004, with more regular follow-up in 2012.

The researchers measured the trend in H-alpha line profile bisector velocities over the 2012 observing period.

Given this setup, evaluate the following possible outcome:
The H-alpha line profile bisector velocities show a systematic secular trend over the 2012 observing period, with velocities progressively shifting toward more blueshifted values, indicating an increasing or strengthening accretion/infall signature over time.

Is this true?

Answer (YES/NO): YES